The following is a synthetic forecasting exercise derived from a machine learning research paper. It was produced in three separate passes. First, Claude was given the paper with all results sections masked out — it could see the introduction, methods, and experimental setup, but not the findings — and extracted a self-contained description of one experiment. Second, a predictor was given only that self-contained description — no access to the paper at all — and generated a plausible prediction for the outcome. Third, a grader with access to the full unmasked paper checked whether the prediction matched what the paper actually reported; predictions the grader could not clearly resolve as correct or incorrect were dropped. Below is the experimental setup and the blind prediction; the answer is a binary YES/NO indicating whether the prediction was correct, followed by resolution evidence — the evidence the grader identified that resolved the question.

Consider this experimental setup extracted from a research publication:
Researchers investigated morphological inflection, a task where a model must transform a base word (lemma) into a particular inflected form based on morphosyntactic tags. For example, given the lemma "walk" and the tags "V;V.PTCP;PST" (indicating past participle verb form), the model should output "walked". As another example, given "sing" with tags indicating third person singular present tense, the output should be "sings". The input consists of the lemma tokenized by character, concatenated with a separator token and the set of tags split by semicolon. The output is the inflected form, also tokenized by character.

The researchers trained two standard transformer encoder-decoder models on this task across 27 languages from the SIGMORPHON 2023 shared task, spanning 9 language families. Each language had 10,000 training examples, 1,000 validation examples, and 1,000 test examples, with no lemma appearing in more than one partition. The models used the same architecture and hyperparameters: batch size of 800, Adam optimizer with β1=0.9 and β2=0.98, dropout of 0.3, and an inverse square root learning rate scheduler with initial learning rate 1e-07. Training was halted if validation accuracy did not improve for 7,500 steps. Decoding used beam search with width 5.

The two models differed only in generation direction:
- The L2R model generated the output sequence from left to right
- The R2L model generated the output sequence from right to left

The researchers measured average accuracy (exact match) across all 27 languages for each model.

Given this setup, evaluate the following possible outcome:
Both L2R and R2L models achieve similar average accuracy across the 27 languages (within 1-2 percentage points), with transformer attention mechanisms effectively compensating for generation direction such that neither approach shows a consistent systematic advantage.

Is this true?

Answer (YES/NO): YES